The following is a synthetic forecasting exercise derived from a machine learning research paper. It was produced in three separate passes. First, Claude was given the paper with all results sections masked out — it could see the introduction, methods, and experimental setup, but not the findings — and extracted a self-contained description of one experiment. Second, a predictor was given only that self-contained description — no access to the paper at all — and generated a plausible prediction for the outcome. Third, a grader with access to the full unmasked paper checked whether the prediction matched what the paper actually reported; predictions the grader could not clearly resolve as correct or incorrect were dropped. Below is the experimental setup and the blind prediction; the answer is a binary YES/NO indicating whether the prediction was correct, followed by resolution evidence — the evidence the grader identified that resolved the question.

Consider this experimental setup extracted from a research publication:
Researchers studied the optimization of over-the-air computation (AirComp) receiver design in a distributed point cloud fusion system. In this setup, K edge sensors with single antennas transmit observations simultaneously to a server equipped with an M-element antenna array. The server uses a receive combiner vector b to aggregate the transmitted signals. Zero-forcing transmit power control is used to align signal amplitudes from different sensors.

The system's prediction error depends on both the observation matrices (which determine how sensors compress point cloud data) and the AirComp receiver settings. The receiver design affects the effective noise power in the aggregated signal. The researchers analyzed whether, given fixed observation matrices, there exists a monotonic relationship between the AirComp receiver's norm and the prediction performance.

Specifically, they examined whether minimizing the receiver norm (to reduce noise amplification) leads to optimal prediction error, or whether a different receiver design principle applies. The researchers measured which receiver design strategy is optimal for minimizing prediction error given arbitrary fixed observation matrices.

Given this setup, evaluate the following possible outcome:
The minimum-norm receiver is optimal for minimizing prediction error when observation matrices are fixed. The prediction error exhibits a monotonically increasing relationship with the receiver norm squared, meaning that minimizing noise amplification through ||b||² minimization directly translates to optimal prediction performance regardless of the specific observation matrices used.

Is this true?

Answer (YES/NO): YES